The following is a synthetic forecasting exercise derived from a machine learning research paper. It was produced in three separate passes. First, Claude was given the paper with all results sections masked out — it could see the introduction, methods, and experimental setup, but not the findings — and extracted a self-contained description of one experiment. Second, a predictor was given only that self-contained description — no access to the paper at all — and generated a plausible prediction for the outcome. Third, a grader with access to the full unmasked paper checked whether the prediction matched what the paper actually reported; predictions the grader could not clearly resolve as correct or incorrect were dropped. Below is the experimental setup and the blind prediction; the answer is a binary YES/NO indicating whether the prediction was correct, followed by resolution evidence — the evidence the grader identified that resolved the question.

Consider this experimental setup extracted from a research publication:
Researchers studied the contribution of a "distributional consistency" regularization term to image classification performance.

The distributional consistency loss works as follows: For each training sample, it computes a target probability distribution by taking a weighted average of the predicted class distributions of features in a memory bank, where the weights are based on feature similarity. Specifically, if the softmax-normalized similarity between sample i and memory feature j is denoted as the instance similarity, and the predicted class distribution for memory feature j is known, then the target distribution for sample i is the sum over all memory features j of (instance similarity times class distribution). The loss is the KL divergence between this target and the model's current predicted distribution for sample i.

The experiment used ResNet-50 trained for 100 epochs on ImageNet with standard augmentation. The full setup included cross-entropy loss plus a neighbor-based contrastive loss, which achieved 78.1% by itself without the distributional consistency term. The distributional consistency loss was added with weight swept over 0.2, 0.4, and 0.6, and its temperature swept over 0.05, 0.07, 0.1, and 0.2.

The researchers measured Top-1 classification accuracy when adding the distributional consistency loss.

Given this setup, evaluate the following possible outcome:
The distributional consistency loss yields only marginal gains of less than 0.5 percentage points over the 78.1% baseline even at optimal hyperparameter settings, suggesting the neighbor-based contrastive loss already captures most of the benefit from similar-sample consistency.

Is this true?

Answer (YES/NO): NO